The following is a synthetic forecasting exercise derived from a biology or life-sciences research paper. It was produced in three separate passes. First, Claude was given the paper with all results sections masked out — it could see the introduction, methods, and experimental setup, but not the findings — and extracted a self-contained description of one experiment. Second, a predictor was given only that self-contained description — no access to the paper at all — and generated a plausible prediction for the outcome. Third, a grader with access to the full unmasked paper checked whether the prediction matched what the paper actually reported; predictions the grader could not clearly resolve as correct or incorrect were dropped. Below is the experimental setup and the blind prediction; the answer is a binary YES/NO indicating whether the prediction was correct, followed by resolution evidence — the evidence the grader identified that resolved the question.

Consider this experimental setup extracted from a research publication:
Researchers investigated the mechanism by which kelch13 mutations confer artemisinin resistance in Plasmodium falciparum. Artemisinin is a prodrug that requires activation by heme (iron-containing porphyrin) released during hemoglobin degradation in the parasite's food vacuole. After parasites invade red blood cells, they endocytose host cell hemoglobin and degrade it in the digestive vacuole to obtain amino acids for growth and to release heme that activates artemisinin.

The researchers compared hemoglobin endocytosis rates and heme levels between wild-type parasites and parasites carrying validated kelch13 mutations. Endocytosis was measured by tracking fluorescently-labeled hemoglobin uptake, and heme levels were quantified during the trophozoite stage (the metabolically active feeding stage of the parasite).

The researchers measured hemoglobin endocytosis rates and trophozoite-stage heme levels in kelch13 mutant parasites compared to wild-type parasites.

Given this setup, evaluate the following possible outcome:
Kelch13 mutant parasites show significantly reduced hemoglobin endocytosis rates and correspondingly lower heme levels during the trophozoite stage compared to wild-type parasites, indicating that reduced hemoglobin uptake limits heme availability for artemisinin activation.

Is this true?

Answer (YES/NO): YES